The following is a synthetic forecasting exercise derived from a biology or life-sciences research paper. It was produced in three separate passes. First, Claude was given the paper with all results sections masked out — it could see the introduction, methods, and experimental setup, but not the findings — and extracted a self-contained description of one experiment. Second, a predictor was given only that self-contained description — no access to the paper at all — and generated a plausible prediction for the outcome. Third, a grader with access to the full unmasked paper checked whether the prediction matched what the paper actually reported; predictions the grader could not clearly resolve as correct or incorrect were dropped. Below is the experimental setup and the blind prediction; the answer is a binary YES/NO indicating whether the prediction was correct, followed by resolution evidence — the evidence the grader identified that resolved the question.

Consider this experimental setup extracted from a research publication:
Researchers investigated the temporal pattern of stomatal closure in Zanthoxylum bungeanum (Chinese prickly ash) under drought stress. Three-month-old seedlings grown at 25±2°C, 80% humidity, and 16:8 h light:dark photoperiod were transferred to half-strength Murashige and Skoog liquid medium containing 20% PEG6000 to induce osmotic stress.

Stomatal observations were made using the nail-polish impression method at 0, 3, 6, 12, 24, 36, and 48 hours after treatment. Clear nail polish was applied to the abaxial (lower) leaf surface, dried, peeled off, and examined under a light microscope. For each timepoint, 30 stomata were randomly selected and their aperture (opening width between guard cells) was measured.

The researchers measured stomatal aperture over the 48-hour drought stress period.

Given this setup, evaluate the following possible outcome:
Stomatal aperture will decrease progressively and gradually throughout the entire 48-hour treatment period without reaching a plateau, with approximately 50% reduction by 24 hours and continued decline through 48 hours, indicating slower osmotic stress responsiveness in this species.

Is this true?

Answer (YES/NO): NO